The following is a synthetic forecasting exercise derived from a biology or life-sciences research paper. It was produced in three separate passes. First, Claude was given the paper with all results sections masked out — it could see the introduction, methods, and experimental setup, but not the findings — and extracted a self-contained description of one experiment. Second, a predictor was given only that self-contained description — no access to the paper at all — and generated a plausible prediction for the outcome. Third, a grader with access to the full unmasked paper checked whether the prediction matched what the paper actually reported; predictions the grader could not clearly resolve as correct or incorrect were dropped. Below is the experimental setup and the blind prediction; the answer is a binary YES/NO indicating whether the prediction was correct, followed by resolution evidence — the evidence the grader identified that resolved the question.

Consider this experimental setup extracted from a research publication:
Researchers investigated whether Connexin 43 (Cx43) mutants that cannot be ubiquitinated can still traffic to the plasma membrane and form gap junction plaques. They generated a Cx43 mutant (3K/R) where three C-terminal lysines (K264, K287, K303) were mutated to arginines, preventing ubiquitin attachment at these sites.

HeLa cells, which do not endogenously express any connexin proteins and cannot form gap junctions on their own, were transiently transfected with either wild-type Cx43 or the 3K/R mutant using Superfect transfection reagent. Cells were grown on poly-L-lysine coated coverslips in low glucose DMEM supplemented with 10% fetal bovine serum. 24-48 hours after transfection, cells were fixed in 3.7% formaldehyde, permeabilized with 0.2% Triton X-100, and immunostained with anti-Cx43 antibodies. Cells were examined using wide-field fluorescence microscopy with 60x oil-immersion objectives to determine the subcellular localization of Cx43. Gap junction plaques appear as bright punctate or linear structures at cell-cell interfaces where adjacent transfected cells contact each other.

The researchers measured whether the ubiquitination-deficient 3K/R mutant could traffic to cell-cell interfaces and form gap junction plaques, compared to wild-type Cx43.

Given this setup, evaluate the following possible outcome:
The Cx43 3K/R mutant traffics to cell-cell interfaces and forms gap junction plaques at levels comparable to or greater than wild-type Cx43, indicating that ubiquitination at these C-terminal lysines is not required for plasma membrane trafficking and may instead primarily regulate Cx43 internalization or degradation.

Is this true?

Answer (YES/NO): YES